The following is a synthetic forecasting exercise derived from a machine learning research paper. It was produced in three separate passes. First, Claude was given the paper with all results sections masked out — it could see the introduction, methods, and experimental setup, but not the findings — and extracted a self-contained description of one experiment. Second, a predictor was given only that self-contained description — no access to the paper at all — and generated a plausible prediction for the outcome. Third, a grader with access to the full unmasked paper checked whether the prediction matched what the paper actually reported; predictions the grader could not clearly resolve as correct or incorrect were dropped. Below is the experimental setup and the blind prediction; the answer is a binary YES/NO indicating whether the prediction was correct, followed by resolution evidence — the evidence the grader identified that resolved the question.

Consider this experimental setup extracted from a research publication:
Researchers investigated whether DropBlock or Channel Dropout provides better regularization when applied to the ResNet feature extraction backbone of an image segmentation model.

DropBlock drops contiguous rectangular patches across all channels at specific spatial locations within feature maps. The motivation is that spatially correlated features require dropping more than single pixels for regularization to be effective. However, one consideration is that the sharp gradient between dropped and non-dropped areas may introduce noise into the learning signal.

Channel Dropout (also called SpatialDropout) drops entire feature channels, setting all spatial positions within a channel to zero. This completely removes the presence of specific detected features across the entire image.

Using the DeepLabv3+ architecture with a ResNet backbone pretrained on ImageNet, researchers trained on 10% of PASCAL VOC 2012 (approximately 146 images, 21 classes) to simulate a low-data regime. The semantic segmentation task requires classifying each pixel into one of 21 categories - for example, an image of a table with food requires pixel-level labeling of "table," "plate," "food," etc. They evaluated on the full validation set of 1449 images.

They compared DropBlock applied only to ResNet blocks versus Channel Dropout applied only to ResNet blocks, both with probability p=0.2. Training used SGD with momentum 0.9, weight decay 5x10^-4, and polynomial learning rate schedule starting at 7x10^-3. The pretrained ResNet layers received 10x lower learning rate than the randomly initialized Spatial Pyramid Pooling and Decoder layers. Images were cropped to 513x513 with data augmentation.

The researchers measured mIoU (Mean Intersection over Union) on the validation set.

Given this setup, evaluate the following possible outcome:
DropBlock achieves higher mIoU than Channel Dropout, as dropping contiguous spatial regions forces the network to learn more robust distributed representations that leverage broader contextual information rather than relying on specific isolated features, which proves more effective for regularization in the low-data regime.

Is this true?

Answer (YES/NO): NO